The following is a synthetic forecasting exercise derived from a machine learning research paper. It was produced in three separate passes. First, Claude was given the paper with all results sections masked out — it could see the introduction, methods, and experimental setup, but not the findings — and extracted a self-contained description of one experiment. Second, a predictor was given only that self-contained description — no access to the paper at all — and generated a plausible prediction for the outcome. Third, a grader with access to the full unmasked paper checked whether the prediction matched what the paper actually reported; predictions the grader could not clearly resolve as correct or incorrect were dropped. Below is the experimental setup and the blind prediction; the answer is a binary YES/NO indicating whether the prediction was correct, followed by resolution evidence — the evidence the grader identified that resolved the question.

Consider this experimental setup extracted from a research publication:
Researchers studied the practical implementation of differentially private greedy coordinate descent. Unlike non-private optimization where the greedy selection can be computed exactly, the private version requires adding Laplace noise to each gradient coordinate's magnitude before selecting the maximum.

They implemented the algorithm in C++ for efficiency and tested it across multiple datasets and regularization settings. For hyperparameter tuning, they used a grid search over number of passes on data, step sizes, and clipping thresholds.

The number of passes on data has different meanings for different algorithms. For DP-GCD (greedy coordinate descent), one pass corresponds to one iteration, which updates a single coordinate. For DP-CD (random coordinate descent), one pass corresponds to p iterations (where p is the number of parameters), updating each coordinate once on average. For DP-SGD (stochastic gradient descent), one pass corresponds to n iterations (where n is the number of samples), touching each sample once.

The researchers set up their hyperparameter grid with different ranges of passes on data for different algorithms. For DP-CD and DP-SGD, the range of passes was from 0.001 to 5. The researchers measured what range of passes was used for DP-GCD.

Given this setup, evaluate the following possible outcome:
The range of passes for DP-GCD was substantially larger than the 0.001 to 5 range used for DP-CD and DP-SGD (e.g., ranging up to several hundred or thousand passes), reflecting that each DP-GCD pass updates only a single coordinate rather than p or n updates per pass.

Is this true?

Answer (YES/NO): NO